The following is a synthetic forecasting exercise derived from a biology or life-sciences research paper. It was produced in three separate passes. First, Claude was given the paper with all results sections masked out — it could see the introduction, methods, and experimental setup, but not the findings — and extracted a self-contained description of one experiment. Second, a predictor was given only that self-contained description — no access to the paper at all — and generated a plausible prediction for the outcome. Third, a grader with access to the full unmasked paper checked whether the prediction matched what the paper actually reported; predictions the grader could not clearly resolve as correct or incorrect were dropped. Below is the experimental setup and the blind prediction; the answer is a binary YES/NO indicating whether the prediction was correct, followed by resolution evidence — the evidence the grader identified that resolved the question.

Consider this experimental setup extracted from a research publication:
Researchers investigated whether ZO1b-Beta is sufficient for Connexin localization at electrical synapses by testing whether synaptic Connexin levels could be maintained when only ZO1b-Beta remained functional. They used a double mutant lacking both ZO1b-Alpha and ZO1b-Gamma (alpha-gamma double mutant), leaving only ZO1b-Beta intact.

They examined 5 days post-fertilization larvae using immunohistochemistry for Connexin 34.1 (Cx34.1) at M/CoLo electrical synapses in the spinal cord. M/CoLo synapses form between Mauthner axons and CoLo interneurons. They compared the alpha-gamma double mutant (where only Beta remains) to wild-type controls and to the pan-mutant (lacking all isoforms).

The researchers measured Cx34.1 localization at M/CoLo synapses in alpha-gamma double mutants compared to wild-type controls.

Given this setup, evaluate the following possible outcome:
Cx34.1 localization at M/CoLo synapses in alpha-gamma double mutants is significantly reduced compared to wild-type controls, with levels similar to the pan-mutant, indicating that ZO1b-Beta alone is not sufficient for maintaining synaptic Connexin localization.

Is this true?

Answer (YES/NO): NO